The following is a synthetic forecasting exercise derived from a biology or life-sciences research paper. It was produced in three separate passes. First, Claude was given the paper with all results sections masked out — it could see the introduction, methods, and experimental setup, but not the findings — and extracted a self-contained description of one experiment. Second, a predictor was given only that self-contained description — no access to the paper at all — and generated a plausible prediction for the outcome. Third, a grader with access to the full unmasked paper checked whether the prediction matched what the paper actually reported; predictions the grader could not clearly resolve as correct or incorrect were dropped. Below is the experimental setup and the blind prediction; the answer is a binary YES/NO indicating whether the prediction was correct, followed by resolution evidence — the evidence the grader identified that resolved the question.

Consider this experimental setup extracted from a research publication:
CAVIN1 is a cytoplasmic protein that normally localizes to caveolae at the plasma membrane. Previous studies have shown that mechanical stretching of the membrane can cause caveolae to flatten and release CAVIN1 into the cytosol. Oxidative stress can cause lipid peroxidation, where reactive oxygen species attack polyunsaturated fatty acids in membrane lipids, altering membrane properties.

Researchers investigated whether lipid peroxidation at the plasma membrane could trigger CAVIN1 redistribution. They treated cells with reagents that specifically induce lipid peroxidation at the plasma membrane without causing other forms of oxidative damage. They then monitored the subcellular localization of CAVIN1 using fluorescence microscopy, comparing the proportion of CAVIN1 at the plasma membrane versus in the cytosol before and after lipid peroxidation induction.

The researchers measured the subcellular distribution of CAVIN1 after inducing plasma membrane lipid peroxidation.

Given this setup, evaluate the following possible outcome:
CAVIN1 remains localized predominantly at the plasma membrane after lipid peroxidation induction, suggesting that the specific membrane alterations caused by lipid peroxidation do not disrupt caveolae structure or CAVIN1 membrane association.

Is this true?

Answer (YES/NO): NO